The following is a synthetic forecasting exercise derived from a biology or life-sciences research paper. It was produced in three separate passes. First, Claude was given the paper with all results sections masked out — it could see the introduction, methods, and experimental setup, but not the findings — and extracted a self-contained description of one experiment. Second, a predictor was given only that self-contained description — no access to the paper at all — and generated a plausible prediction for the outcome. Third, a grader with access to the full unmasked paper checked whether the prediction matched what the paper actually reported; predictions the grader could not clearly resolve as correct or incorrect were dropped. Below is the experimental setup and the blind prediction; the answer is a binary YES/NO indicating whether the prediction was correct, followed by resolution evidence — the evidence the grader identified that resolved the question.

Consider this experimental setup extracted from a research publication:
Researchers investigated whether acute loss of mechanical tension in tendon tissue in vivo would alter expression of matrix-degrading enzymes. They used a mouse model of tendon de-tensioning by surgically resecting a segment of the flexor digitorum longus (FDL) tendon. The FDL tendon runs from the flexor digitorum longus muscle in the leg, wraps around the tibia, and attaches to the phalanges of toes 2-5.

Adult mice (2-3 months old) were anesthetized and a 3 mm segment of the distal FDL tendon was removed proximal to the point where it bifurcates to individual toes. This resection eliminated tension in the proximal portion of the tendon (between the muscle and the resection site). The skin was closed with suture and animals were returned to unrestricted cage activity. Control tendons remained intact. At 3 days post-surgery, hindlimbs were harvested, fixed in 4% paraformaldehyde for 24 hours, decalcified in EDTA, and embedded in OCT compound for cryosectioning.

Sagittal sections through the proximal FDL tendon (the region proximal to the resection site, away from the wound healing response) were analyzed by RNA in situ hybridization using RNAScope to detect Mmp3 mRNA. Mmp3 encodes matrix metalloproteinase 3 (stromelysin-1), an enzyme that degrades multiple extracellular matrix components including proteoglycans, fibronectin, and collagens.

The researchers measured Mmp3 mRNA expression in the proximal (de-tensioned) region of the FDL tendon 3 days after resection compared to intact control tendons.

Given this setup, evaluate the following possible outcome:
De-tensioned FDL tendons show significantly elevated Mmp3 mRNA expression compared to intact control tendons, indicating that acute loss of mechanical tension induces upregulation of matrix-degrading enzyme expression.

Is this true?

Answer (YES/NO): YES